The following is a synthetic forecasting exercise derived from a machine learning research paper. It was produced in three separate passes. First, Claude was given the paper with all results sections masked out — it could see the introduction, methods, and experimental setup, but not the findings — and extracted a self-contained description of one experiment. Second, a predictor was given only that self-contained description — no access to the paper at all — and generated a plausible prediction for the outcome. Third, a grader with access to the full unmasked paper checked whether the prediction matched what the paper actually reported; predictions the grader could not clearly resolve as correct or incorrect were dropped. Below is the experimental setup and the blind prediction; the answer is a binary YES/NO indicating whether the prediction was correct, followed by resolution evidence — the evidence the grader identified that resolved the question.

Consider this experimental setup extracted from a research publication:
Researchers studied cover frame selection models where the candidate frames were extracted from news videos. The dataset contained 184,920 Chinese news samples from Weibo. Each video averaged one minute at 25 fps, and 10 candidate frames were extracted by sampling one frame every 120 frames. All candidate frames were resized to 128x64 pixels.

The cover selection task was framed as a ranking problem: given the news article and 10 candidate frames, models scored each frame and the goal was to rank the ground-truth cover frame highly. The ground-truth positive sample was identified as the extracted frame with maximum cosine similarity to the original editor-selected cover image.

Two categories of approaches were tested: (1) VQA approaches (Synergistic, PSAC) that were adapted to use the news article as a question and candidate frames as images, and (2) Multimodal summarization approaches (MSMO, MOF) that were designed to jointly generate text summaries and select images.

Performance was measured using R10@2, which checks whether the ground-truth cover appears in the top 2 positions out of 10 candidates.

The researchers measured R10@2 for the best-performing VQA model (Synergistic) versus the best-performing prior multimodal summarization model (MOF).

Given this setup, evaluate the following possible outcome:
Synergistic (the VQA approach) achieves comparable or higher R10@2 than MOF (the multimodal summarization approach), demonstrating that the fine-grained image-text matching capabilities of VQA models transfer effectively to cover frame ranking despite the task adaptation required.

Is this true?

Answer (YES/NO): NO